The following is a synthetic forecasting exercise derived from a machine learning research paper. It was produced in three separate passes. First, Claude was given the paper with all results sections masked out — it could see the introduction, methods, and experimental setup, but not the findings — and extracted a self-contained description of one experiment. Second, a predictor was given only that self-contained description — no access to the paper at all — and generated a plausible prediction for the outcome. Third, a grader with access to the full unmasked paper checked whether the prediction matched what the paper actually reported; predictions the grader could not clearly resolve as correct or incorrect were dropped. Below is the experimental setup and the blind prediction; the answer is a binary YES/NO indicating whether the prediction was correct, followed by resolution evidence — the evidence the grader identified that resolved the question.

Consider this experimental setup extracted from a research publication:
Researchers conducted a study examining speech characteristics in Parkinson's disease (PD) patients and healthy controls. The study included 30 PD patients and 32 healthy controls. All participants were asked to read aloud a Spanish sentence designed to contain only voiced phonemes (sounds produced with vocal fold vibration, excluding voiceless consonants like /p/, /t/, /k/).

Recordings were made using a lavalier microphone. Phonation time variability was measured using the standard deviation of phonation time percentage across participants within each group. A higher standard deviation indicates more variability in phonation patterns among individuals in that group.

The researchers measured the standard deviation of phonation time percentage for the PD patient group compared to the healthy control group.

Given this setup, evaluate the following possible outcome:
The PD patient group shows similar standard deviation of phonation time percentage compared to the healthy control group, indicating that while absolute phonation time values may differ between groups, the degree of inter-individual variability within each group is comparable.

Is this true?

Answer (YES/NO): NO